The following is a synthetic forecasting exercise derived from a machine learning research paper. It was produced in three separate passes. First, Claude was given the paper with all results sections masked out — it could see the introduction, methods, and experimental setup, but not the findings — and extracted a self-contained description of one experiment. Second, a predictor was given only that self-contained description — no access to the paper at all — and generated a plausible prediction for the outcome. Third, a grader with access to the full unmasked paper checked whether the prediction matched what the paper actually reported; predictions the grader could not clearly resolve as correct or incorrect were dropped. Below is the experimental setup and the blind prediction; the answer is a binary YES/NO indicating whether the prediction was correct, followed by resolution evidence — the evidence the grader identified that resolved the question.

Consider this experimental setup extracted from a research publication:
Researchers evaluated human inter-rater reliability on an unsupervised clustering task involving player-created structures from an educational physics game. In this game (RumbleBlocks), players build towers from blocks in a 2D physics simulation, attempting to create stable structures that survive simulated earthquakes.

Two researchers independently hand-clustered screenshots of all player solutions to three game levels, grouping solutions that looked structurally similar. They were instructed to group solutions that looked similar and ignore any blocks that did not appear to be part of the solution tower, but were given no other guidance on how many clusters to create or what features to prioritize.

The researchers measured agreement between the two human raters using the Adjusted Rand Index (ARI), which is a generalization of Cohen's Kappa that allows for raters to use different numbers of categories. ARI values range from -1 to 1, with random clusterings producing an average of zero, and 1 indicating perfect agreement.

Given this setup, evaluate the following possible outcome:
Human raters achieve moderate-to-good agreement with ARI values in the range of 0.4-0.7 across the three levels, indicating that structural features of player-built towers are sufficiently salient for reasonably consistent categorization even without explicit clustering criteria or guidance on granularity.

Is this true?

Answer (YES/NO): NO